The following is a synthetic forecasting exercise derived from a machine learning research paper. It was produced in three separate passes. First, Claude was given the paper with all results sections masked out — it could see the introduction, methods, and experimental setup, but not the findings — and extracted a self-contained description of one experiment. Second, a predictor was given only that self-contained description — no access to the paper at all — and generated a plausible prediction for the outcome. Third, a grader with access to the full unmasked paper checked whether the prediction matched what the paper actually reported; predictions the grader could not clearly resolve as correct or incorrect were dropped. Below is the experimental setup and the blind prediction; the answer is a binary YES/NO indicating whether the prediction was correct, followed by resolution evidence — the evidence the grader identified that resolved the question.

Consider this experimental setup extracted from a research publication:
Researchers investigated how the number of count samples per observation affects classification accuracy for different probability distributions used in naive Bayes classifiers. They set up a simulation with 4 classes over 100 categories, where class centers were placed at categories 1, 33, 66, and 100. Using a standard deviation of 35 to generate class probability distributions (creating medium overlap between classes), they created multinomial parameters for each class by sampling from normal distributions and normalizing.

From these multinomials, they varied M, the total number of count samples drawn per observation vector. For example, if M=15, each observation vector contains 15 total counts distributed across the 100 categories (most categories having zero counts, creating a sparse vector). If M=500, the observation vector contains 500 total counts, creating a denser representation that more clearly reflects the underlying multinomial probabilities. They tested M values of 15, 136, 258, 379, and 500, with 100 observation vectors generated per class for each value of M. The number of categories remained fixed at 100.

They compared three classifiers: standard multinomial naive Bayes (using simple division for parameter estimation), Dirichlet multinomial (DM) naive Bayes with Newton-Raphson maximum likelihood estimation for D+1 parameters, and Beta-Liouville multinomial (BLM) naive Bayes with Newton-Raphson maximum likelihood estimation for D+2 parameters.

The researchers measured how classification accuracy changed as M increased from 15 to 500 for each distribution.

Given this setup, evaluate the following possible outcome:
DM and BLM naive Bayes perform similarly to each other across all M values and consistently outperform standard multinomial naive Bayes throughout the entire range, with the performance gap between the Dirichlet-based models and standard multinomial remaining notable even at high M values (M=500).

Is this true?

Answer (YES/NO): NO